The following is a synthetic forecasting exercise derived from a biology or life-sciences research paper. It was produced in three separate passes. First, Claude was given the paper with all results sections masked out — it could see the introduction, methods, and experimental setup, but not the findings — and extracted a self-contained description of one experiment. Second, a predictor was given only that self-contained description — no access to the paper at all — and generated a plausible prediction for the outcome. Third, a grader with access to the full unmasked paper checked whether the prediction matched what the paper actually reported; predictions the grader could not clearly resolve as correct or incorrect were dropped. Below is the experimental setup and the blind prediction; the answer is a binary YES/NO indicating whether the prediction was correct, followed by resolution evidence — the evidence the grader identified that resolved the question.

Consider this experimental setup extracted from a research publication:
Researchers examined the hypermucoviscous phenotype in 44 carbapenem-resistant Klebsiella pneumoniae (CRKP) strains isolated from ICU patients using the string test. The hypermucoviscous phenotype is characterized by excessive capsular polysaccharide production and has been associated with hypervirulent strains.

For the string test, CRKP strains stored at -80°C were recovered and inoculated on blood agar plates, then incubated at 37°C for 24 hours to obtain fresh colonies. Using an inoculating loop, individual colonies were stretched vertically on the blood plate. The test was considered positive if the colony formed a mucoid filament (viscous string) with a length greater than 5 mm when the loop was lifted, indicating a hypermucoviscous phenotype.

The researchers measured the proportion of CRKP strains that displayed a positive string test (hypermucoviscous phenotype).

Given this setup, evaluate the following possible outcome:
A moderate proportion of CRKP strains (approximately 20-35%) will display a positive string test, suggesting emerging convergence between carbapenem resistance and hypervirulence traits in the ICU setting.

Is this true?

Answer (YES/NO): YES